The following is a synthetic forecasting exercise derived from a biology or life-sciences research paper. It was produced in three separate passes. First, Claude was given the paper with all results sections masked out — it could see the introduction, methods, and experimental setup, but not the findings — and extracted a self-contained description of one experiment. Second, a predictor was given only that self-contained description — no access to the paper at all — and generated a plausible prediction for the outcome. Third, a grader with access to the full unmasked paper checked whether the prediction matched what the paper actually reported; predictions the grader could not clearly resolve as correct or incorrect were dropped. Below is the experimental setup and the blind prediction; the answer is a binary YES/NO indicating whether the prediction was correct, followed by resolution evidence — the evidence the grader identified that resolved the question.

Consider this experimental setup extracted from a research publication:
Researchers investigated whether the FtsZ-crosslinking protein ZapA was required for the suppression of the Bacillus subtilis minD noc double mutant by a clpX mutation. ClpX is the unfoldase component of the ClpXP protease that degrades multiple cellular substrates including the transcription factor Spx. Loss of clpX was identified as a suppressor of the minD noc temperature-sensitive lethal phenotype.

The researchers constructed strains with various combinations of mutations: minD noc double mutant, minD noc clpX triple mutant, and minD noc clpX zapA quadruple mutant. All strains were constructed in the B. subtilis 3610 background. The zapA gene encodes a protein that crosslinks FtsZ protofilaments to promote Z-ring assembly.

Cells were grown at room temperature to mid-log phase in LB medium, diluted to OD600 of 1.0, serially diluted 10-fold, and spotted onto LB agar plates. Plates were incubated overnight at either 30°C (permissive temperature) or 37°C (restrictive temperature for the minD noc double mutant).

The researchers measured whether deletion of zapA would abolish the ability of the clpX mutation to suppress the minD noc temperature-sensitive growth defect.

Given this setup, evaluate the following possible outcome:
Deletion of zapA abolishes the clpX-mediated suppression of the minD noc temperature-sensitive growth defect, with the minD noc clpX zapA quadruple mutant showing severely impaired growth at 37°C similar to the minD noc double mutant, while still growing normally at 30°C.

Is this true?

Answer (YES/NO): YES